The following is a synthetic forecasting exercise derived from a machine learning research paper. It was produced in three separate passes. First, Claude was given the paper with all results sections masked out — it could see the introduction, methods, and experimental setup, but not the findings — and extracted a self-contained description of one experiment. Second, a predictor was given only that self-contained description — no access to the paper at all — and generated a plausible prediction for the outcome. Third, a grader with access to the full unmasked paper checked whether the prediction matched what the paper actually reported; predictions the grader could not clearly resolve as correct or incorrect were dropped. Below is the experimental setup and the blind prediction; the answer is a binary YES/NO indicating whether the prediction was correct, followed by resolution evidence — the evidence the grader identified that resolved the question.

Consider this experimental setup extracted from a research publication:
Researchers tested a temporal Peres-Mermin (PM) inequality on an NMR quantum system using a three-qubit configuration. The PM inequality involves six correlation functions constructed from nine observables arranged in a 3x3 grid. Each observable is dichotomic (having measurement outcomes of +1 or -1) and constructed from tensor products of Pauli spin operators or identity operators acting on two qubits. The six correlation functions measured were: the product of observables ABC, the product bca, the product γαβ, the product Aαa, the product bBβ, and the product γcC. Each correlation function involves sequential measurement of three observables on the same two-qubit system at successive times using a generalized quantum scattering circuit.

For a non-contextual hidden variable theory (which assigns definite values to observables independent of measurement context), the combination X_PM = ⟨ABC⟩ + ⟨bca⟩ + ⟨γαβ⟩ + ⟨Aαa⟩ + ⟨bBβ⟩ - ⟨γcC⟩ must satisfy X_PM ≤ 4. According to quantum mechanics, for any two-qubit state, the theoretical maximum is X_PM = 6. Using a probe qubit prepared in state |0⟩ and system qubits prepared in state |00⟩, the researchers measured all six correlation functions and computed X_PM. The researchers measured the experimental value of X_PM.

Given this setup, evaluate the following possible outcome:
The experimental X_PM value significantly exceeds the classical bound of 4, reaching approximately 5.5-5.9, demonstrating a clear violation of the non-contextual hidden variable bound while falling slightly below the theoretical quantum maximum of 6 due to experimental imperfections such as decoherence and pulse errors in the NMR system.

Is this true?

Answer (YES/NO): NO